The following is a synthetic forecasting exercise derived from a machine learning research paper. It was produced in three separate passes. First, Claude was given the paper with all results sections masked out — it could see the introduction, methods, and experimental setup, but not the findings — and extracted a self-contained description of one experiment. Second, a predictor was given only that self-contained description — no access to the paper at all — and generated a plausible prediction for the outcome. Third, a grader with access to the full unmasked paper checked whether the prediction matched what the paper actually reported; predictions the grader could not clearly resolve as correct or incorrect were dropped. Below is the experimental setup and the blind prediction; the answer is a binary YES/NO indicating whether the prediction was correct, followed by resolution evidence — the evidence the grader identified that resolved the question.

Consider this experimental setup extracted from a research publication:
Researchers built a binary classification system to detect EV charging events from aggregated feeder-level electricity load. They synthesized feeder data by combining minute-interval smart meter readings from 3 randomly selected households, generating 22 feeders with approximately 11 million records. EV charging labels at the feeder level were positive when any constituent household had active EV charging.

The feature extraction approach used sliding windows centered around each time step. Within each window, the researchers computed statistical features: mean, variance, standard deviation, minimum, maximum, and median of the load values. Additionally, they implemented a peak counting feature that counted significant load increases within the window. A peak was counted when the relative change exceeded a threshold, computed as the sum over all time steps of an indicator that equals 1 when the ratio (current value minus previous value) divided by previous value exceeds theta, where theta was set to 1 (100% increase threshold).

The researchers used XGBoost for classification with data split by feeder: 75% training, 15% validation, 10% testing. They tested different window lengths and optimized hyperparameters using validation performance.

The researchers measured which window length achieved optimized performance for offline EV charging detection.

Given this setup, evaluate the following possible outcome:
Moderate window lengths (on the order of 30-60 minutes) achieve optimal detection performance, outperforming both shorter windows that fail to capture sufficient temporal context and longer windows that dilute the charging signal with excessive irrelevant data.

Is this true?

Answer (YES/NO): NO